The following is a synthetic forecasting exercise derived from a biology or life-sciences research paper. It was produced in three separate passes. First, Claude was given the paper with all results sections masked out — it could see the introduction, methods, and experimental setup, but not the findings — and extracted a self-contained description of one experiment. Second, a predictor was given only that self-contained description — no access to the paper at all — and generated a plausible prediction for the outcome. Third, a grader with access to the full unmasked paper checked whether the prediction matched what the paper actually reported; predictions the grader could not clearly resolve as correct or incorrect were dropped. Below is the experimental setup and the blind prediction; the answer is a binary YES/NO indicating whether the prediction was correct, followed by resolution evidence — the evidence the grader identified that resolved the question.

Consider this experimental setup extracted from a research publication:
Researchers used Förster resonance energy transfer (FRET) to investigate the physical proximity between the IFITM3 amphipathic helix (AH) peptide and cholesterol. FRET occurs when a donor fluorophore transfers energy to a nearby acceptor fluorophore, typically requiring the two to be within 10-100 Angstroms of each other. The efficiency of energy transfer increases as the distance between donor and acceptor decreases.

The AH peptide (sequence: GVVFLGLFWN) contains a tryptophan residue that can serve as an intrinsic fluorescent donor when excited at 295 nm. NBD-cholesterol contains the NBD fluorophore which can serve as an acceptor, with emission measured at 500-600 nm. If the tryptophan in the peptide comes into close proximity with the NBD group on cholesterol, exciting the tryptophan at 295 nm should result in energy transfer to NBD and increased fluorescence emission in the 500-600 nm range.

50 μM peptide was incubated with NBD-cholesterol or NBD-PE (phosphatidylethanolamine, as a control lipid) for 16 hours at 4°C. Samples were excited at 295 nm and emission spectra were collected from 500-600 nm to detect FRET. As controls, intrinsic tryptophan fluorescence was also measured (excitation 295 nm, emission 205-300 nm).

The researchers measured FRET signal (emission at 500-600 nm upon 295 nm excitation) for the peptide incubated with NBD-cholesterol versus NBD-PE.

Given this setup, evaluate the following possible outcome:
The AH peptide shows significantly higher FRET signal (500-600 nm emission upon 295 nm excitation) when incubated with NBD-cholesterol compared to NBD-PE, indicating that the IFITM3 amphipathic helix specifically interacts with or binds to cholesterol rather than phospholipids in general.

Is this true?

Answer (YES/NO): YES